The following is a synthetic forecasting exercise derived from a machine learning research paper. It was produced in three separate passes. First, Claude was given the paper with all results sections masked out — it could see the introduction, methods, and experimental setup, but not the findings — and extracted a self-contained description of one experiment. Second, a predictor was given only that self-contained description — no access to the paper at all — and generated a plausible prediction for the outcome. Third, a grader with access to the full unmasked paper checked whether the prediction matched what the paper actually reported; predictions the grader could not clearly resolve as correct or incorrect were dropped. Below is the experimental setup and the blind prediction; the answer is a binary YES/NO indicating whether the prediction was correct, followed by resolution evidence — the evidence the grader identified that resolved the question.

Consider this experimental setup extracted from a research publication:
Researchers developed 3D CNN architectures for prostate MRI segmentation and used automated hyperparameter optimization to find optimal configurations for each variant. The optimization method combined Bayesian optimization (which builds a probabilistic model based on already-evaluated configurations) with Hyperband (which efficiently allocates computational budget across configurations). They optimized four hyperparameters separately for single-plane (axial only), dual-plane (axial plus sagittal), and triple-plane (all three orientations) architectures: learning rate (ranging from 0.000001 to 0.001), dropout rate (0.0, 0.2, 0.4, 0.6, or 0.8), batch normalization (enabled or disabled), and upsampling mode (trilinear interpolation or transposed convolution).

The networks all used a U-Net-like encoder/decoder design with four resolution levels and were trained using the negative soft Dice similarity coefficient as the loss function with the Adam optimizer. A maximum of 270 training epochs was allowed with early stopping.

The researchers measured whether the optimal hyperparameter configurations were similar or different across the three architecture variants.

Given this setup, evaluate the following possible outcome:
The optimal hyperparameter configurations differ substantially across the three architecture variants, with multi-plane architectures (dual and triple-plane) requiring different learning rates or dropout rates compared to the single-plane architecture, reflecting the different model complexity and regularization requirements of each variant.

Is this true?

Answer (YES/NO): YES